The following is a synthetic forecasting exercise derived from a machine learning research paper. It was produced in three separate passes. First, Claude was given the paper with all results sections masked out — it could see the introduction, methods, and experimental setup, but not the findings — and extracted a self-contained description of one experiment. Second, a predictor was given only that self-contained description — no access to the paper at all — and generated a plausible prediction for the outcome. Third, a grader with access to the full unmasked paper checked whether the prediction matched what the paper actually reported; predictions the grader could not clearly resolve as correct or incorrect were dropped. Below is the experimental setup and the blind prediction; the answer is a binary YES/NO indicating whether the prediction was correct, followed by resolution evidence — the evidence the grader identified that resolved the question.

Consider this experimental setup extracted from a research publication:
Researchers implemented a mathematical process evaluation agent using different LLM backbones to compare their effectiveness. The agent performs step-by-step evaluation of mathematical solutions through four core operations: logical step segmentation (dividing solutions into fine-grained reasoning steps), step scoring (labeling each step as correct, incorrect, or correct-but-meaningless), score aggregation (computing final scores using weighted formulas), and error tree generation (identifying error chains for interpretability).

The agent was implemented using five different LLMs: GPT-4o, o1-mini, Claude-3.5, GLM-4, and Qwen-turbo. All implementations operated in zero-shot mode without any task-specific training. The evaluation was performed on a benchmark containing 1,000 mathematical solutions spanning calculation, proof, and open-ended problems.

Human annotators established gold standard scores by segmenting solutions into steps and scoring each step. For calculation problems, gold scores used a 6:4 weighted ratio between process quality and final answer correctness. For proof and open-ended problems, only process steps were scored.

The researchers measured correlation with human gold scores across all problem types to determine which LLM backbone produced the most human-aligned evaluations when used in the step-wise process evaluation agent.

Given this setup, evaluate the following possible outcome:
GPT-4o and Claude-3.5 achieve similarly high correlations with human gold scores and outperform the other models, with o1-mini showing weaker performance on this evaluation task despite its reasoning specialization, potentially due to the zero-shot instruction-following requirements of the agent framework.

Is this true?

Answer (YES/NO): NO